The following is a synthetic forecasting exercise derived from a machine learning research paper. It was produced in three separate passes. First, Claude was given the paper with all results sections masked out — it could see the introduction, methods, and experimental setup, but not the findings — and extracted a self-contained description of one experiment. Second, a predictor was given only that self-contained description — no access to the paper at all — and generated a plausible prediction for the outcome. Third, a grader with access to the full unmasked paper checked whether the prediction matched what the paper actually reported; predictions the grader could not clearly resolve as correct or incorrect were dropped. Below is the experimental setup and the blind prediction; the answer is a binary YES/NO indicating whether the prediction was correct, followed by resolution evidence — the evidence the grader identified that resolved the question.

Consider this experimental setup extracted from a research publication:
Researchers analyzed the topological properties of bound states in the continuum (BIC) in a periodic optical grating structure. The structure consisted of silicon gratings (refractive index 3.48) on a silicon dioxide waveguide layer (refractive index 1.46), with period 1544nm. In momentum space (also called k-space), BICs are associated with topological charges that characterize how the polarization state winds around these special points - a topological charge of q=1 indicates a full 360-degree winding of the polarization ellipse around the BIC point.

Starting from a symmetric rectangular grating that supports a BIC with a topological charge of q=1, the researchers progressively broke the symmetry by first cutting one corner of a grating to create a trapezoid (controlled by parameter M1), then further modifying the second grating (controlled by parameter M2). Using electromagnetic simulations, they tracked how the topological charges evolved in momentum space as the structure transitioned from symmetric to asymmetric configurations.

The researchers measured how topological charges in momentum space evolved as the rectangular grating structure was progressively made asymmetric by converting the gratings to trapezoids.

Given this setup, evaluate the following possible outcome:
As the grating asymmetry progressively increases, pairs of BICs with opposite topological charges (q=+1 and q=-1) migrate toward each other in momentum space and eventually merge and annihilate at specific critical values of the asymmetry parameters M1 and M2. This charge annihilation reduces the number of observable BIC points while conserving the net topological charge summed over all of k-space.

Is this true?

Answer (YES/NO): NO